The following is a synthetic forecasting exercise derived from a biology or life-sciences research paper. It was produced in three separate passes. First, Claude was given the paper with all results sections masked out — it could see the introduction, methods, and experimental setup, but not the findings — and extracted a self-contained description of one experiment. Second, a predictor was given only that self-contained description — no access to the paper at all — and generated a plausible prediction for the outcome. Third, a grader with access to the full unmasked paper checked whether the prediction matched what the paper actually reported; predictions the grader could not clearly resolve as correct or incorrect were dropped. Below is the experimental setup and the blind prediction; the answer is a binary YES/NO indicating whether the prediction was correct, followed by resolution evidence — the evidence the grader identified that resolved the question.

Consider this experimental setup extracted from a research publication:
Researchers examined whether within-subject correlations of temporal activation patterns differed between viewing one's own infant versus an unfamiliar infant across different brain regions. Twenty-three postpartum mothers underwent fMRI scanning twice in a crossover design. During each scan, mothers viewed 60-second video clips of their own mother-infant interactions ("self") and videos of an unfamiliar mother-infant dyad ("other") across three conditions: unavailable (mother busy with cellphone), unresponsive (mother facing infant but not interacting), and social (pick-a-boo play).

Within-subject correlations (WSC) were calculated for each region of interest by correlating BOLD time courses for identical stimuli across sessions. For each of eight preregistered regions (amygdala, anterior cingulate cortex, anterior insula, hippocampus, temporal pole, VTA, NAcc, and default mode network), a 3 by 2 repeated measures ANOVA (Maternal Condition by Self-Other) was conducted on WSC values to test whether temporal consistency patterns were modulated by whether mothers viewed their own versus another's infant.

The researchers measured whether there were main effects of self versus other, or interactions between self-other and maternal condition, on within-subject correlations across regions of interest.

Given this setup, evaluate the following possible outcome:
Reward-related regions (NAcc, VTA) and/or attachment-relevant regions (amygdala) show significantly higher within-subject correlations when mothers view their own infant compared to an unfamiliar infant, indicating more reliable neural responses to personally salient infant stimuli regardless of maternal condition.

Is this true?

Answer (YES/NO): NO